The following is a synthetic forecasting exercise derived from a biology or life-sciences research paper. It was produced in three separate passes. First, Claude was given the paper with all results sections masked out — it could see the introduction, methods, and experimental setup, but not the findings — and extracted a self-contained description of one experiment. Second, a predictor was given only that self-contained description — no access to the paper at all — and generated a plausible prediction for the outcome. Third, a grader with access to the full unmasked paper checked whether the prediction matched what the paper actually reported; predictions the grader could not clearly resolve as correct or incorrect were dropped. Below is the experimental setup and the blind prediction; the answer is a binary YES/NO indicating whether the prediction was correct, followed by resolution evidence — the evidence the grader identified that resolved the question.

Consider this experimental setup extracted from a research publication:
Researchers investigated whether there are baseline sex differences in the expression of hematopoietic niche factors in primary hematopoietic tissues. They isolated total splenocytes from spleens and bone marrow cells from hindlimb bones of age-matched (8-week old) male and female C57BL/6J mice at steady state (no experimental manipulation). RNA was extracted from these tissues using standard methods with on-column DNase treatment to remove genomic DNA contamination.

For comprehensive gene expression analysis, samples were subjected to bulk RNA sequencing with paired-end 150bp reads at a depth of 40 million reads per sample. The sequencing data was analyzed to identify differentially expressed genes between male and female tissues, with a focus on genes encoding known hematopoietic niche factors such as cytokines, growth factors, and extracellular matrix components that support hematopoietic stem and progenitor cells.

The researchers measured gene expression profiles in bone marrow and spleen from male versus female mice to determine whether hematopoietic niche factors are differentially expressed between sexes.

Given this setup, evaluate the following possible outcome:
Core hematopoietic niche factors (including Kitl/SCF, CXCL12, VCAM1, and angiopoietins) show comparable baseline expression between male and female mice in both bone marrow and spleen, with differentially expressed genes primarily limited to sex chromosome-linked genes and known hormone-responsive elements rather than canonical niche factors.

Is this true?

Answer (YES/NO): NO